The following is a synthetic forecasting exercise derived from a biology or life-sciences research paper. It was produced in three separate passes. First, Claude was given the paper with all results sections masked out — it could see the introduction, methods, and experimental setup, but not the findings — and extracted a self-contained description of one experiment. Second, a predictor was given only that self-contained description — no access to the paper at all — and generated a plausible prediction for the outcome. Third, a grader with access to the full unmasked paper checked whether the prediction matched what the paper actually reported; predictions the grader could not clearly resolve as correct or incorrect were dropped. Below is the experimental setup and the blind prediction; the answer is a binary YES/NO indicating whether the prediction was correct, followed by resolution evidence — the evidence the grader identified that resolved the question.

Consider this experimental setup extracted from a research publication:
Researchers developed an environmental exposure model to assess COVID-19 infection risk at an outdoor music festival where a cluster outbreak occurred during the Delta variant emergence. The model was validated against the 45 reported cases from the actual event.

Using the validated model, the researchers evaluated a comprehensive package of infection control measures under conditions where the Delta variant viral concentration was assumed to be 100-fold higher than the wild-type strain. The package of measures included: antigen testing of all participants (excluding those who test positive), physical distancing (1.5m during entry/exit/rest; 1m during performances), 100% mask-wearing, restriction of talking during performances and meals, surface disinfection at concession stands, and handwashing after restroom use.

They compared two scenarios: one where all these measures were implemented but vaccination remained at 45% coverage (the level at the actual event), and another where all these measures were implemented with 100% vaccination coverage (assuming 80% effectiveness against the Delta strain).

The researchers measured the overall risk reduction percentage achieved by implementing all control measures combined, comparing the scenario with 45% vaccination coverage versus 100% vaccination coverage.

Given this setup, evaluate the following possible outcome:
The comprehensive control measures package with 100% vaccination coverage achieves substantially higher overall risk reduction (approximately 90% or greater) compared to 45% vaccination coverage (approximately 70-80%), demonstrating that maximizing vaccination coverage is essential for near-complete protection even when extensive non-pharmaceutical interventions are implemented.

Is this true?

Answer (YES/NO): NO